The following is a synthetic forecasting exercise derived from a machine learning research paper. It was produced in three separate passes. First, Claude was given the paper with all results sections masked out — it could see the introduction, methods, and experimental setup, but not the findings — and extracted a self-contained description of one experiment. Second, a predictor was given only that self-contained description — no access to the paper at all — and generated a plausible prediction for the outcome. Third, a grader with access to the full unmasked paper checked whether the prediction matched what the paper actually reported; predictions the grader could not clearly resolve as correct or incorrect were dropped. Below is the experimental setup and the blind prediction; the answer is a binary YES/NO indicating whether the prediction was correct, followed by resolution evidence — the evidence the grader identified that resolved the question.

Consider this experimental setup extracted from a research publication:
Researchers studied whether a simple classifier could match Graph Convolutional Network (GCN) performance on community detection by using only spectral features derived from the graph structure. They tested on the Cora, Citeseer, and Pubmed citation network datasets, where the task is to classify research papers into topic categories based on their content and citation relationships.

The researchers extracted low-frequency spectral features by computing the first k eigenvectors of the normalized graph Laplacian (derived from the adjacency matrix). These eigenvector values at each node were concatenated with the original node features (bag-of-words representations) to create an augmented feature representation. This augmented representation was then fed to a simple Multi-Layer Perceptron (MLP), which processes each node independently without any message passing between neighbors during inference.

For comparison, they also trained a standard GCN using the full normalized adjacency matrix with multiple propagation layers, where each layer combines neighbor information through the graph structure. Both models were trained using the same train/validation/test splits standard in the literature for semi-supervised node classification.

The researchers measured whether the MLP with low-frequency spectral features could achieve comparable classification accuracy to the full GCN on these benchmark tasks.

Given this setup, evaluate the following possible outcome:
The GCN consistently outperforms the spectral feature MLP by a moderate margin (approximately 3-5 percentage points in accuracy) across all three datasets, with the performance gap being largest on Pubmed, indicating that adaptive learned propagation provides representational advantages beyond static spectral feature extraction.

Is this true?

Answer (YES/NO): NO